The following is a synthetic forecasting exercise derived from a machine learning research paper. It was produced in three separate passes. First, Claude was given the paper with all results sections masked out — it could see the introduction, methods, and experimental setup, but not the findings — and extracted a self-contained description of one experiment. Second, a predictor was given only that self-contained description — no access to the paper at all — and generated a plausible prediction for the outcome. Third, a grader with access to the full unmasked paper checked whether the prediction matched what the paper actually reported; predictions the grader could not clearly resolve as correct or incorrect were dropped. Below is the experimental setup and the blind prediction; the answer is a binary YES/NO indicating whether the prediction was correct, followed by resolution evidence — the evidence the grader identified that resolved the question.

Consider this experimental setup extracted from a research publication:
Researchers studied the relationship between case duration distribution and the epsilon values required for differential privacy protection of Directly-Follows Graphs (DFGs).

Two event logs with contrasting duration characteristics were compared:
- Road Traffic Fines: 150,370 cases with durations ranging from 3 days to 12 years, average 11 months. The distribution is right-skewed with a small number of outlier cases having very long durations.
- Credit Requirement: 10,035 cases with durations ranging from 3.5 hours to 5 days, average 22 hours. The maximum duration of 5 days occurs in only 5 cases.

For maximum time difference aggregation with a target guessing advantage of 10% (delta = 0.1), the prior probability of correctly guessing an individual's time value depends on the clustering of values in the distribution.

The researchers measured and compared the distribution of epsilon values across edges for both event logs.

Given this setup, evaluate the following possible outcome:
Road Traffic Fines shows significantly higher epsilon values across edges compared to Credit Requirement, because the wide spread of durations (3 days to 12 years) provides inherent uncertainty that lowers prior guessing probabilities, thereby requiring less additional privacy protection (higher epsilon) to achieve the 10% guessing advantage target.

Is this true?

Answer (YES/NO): NO